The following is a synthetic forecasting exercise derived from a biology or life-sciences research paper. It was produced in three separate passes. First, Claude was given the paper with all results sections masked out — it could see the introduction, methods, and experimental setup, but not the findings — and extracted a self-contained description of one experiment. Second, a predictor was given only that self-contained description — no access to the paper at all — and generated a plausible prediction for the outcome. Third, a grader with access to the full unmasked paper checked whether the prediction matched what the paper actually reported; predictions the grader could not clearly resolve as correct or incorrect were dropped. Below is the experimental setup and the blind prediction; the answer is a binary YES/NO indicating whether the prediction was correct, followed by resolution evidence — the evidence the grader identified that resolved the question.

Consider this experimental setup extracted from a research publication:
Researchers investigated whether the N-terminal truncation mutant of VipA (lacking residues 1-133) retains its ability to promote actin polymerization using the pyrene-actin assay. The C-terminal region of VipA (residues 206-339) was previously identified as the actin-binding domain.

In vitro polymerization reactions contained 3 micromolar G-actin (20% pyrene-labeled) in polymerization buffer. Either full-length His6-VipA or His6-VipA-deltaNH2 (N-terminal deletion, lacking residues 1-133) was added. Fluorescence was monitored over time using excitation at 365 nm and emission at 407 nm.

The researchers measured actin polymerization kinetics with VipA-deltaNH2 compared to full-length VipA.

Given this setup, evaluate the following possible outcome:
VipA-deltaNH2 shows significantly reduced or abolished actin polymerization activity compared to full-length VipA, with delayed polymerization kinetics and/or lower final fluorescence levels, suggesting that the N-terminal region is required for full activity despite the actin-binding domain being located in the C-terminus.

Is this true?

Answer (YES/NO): NO